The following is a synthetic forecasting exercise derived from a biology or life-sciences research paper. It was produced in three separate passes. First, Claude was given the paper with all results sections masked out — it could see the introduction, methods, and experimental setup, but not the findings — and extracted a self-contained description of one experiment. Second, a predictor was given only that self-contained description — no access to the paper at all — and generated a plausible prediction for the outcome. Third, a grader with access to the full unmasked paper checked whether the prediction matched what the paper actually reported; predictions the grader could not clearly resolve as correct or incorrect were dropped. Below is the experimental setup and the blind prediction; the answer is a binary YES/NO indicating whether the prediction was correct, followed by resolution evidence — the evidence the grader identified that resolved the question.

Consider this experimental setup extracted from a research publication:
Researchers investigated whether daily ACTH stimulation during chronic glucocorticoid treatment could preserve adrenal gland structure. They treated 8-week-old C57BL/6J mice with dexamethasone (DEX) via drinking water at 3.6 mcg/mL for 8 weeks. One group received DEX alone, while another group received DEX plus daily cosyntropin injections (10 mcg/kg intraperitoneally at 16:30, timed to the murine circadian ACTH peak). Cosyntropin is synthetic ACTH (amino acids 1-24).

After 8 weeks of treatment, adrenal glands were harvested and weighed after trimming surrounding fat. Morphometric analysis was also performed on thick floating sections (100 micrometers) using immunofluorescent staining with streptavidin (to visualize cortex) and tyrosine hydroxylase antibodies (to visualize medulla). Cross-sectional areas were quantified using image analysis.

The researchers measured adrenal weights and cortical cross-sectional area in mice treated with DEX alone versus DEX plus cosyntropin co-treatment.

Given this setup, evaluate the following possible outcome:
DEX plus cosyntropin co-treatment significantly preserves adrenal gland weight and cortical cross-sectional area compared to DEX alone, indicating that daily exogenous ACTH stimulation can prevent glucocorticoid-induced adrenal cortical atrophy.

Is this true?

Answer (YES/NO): NO